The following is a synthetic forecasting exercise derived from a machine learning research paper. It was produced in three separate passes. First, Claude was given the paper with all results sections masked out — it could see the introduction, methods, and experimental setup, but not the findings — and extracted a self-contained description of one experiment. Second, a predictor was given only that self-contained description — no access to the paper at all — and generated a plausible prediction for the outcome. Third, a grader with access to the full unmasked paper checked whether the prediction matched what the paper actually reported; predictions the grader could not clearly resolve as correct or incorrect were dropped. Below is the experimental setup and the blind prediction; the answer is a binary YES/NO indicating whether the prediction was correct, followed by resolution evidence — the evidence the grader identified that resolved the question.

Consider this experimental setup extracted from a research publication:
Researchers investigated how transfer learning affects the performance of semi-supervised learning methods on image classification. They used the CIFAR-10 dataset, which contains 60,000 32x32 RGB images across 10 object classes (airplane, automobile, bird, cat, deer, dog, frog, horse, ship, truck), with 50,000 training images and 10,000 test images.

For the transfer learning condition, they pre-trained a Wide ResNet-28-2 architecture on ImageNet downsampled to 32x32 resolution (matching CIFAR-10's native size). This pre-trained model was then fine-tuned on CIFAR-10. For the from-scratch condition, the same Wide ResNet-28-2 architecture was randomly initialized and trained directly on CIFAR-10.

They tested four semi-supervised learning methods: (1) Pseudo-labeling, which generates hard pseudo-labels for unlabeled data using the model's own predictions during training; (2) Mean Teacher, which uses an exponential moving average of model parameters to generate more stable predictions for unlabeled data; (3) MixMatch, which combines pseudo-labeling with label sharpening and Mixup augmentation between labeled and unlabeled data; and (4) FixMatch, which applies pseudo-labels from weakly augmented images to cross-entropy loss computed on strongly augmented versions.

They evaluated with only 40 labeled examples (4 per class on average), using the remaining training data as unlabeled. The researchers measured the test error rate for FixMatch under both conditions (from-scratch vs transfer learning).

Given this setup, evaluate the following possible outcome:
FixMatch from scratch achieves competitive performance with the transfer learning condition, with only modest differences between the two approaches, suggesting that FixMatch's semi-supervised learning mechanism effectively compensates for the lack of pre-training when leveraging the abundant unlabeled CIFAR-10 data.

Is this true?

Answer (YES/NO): NO